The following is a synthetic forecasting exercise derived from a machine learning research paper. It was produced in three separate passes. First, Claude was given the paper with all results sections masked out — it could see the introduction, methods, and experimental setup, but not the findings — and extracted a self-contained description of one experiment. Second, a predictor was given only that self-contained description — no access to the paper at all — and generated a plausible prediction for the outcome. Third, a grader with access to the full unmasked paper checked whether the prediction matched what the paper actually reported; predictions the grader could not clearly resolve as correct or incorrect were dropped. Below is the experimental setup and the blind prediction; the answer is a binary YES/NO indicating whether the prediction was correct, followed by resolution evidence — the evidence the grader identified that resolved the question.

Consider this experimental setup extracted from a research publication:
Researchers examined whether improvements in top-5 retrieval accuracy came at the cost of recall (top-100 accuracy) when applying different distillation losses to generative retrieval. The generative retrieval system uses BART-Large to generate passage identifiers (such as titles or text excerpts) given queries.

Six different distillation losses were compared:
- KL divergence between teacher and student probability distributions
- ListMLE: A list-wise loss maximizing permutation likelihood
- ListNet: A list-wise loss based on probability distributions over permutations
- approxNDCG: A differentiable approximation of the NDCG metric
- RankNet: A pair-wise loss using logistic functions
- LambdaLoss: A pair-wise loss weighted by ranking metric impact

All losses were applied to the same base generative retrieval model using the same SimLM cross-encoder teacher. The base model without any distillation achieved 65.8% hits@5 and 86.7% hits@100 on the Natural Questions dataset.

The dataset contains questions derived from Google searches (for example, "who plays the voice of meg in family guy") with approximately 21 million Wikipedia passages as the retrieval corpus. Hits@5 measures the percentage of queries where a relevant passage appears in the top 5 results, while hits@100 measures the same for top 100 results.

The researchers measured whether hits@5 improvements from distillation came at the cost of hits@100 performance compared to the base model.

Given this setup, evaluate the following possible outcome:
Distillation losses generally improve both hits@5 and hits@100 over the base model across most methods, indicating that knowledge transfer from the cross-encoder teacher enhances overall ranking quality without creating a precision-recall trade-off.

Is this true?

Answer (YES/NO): YES